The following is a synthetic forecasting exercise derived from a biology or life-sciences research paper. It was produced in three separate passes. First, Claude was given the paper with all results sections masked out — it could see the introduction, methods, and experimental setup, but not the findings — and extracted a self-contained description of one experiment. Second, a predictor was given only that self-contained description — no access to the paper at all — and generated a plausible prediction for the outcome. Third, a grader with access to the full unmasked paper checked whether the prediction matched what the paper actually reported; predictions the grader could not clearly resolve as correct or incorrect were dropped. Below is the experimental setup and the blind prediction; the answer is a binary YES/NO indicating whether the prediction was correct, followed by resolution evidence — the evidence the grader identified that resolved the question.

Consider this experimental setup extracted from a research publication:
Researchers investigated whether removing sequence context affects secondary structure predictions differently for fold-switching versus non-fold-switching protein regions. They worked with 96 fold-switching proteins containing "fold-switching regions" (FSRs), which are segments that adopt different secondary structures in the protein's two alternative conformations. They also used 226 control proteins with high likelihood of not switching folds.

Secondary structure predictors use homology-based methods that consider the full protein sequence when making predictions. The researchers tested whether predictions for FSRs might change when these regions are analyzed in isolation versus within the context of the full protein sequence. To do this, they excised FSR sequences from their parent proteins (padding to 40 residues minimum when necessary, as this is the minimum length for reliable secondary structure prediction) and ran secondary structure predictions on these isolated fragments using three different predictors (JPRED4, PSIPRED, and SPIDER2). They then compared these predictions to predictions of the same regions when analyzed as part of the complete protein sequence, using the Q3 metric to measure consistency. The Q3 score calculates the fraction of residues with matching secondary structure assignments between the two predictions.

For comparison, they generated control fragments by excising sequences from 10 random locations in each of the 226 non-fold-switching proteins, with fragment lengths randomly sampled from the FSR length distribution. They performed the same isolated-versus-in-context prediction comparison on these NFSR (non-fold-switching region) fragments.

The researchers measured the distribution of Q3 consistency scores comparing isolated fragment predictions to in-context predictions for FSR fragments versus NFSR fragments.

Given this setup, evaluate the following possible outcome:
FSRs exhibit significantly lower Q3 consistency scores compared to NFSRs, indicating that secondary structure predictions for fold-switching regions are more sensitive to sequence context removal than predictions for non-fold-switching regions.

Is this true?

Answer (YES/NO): NO